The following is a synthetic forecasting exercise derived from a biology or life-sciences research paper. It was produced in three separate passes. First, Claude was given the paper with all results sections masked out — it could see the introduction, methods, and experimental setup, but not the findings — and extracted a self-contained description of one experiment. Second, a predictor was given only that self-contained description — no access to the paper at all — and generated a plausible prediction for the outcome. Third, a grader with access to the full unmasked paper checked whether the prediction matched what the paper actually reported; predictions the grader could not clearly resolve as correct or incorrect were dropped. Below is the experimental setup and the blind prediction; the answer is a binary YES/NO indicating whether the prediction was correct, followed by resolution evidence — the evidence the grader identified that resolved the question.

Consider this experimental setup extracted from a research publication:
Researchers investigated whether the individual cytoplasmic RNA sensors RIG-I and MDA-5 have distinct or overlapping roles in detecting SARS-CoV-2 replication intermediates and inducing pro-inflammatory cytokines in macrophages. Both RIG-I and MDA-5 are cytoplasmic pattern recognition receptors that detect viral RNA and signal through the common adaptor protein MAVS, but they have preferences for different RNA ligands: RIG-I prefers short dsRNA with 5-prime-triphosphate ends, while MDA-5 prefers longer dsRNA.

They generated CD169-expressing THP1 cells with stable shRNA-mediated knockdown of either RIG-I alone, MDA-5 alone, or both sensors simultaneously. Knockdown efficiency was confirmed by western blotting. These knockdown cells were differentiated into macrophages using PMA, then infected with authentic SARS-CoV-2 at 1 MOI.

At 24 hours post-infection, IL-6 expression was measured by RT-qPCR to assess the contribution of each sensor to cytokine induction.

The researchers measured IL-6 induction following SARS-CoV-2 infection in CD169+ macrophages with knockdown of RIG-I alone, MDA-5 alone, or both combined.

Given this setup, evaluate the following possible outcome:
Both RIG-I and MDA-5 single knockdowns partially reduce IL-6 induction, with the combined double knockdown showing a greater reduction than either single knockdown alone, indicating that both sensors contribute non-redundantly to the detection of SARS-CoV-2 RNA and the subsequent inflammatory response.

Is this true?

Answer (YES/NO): NO